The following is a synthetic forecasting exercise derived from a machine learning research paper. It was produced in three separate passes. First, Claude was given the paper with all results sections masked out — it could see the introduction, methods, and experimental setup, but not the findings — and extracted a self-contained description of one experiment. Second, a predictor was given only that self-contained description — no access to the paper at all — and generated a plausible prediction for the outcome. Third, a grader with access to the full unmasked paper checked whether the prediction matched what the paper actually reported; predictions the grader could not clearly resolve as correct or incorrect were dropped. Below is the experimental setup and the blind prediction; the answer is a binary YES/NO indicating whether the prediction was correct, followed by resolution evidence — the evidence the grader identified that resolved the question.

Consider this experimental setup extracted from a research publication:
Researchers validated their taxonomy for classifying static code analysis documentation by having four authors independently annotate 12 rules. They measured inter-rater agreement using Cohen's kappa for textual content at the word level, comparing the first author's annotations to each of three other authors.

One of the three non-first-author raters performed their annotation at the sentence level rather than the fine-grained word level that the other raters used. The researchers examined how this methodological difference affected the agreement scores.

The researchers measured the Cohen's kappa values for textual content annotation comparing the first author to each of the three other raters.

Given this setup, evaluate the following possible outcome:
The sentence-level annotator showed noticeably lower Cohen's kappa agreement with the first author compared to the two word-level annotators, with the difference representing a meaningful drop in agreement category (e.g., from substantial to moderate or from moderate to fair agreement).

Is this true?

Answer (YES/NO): YES